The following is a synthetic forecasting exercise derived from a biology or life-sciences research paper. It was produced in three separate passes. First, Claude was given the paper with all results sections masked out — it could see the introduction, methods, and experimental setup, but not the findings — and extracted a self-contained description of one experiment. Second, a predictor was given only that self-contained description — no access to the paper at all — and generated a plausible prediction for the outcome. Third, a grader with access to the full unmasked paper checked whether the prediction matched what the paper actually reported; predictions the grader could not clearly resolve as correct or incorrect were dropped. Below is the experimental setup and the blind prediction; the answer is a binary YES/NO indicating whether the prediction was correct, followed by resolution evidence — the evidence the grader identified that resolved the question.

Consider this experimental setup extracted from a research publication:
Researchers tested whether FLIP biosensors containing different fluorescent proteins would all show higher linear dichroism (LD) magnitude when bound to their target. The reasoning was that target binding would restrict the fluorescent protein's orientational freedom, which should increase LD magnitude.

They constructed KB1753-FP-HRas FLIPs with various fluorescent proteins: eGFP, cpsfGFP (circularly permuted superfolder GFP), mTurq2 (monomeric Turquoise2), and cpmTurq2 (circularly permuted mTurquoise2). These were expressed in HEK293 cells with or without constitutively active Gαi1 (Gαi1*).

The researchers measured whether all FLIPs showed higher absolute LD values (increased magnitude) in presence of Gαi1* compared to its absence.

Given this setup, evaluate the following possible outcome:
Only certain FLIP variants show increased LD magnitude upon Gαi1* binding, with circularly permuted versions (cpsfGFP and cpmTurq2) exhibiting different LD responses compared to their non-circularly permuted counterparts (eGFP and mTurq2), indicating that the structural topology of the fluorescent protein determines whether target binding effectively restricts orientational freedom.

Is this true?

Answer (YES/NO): NO